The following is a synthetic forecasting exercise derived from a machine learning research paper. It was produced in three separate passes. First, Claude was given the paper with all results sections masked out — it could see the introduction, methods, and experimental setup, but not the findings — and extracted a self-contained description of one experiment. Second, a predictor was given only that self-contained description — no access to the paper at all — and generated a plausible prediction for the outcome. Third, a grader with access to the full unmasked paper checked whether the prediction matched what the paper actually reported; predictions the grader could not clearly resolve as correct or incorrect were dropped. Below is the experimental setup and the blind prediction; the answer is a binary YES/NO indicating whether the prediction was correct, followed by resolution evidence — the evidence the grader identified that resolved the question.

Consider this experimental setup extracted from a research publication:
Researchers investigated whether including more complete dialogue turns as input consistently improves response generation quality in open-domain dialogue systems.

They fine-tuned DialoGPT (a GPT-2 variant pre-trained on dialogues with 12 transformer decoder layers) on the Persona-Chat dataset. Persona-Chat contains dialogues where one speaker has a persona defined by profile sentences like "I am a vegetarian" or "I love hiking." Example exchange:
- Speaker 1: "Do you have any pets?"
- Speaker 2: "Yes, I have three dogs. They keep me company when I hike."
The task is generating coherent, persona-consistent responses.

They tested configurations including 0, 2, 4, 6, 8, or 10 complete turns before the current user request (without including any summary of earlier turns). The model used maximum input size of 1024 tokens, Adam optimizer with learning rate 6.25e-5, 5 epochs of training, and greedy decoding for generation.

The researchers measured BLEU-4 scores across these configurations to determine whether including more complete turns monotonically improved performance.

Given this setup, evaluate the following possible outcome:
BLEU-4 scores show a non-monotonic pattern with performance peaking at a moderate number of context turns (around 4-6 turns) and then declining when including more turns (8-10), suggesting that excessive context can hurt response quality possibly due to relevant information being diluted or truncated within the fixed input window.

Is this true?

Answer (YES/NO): YES